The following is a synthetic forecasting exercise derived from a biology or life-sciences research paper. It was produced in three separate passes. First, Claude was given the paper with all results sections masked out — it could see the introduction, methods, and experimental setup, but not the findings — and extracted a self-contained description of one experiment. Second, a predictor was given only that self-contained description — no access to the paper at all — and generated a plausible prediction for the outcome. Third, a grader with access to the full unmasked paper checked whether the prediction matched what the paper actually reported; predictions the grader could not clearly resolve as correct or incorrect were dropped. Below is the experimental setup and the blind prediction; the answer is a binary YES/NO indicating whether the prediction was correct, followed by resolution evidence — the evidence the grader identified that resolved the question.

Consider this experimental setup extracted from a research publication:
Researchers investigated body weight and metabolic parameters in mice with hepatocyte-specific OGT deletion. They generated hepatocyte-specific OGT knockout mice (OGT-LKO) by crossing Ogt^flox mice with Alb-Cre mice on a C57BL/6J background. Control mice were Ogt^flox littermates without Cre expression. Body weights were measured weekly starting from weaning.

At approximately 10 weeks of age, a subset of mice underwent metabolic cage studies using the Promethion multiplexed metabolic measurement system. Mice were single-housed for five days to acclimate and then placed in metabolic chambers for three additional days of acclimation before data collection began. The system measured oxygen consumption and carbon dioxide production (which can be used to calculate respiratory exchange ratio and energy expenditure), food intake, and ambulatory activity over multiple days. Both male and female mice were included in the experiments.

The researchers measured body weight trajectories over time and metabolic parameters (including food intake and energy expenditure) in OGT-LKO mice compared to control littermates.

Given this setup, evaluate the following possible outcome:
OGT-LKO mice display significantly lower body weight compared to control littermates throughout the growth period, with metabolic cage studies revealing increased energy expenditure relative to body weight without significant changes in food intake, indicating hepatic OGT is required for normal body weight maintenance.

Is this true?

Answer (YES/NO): NO